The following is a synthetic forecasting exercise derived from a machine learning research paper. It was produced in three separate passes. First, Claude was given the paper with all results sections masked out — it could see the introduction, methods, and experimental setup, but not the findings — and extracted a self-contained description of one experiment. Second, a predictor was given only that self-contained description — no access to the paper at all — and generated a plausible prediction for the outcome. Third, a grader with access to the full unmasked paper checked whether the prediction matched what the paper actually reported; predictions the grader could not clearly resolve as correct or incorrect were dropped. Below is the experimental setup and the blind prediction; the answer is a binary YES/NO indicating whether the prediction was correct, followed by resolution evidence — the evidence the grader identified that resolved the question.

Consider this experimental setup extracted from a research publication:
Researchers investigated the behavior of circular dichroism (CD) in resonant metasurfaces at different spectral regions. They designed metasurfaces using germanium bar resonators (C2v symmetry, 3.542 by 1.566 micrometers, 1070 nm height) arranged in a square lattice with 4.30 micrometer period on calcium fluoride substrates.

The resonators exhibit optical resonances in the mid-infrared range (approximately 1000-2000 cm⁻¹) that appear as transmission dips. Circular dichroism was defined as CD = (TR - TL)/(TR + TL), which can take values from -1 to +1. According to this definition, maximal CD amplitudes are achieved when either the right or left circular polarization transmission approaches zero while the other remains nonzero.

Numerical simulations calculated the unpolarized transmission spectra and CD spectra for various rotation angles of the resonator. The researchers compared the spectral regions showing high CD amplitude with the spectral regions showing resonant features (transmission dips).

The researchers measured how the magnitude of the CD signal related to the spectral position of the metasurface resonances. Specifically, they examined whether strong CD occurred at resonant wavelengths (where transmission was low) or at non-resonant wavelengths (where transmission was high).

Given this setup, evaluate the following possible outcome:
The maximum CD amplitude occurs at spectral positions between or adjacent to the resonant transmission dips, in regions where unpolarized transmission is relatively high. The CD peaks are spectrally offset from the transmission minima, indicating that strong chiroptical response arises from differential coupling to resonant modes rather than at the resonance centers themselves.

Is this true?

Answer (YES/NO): NO